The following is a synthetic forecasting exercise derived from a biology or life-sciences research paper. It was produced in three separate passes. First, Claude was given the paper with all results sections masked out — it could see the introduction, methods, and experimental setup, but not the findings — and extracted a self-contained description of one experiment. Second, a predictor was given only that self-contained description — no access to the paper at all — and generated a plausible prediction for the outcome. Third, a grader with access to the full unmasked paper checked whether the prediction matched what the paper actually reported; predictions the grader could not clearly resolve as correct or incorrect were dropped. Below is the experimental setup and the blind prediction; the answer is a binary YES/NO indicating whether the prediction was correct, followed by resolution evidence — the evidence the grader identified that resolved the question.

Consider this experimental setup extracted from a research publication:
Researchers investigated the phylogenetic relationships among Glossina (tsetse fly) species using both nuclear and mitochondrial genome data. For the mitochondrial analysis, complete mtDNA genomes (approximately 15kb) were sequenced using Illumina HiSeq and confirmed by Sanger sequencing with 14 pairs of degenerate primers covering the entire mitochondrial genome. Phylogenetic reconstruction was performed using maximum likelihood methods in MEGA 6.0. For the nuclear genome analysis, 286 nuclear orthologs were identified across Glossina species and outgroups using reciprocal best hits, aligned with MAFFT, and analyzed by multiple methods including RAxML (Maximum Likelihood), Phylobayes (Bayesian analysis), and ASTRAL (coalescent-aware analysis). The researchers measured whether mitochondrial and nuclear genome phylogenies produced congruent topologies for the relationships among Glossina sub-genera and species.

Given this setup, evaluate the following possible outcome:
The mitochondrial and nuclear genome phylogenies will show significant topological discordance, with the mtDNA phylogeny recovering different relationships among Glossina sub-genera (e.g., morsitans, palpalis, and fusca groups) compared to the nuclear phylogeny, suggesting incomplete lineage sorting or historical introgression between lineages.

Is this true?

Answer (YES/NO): NO